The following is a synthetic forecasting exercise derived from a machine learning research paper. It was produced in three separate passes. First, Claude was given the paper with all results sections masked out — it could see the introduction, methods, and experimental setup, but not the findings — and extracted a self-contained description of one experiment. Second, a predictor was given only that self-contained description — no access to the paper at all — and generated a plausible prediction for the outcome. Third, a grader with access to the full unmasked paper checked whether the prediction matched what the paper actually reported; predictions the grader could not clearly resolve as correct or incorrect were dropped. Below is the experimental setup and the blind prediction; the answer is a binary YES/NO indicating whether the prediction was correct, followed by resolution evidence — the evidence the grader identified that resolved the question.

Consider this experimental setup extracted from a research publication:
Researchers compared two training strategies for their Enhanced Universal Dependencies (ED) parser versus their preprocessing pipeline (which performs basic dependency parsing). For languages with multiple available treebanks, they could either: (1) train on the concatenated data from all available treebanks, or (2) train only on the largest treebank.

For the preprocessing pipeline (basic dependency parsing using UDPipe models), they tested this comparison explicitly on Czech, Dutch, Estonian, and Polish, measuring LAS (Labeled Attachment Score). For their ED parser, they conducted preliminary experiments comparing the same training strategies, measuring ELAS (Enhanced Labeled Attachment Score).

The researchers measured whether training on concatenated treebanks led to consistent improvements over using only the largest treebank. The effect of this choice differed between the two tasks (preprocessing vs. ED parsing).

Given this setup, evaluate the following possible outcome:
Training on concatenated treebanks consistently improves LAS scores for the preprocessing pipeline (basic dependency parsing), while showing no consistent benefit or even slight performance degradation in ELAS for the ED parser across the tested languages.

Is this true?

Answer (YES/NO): NO